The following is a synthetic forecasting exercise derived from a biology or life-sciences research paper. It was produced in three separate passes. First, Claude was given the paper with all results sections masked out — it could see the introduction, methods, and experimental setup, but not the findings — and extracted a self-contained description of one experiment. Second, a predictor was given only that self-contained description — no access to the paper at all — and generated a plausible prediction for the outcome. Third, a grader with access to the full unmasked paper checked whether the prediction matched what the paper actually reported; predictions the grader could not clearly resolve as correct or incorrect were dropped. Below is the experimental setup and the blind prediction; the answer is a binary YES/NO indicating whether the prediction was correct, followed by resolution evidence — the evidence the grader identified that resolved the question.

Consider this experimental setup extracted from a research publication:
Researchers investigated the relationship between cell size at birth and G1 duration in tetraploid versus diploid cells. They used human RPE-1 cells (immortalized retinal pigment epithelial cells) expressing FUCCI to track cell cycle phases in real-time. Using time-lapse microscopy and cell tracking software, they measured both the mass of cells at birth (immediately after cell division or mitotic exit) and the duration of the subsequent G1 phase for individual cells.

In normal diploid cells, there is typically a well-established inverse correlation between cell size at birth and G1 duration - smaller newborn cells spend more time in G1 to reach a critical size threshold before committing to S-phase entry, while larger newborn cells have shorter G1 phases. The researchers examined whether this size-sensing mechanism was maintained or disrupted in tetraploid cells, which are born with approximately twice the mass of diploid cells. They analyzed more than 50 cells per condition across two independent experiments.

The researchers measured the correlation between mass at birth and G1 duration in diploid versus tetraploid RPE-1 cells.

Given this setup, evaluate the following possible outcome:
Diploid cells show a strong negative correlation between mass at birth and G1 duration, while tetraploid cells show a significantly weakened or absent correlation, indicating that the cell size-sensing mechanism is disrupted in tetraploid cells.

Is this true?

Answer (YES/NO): YES